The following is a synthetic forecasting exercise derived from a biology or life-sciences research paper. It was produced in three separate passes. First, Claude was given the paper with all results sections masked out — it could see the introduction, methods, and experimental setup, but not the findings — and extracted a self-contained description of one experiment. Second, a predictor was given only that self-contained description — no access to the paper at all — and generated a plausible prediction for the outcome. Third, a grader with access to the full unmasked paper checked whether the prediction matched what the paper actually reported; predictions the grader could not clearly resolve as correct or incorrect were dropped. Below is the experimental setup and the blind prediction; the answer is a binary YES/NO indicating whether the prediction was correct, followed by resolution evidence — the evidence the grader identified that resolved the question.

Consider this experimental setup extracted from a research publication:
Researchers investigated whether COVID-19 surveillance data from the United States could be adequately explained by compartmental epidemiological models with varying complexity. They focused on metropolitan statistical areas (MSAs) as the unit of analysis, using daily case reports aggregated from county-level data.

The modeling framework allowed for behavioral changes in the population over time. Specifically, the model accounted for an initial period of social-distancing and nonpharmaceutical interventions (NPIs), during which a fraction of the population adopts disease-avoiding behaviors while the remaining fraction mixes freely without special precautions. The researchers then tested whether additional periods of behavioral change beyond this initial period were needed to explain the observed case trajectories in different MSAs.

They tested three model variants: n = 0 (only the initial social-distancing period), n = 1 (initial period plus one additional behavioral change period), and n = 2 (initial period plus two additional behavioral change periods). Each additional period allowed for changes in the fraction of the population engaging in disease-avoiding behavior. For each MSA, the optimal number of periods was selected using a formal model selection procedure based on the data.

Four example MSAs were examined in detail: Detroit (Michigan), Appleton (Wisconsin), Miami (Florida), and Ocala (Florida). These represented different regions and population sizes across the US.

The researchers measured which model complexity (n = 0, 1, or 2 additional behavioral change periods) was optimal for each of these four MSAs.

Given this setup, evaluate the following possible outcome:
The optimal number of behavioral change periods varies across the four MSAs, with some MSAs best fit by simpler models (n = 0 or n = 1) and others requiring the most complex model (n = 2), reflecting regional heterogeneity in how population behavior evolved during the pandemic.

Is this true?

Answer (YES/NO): NO